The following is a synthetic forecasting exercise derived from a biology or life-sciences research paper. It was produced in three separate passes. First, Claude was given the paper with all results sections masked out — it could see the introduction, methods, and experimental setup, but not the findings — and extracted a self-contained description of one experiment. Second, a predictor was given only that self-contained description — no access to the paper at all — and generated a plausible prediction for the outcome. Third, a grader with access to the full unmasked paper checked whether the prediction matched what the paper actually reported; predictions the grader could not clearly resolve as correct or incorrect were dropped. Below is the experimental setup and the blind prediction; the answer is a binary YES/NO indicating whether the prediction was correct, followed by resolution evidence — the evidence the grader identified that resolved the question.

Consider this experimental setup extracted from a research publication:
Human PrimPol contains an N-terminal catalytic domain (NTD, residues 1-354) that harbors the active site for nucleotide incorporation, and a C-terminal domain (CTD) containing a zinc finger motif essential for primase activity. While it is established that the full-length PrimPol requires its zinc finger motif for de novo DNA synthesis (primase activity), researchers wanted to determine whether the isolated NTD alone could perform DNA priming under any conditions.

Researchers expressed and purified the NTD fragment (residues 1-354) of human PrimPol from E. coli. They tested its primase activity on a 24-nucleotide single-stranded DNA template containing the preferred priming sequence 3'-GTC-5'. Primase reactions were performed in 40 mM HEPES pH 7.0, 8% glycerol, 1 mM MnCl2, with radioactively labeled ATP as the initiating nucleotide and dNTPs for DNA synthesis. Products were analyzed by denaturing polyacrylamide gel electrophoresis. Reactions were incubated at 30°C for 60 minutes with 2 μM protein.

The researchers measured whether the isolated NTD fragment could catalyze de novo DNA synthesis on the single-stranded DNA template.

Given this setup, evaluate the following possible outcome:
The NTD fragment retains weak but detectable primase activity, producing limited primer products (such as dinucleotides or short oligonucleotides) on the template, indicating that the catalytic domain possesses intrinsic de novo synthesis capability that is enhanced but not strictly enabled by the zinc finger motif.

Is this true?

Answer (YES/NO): YES